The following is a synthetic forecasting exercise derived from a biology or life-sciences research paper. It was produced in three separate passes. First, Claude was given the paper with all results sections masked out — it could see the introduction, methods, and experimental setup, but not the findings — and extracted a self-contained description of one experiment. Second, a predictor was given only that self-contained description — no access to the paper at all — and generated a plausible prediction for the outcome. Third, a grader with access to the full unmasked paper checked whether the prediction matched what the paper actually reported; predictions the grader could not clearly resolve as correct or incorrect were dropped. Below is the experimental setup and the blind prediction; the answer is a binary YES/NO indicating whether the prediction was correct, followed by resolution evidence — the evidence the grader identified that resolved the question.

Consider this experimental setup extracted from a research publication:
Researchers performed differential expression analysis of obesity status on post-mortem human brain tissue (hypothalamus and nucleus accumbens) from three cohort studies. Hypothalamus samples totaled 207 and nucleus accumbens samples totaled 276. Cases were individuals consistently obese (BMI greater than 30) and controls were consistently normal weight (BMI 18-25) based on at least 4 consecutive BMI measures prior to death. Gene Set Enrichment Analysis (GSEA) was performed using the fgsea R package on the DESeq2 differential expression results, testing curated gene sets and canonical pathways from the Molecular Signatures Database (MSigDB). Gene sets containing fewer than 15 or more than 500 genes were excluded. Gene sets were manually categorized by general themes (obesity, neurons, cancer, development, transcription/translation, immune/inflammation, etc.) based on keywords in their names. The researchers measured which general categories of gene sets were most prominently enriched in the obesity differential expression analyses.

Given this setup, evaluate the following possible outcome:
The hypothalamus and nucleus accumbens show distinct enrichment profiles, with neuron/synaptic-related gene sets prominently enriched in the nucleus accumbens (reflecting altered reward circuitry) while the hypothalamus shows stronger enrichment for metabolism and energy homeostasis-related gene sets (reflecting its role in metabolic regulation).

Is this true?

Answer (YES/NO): NO